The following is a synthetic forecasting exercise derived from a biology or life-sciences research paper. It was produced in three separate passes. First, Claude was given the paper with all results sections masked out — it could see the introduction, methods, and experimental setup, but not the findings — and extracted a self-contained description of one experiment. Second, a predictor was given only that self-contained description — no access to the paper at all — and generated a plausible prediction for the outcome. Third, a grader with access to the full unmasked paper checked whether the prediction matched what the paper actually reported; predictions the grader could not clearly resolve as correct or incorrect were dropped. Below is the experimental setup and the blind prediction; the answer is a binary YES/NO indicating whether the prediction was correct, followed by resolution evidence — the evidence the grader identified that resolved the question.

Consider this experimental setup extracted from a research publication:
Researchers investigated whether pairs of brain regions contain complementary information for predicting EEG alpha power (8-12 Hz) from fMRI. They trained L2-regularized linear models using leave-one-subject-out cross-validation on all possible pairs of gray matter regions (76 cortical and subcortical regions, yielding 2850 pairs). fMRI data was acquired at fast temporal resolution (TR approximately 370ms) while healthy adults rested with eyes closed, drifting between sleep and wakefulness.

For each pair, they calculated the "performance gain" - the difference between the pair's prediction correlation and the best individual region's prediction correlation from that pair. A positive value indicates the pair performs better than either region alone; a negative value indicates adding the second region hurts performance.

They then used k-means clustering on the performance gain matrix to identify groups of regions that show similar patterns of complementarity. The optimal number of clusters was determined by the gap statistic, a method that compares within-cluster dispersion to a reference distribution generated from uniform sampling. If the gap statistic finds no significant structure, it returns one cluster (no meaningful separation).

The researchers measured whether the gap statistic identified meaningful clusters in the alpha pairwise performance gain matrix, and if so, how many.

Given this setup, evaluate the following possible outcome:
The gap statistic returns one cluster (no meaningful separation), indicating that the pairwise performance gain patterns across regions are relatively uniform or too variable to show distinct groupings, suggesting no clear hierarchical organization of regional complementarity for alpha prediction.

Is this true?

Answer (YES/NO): NO